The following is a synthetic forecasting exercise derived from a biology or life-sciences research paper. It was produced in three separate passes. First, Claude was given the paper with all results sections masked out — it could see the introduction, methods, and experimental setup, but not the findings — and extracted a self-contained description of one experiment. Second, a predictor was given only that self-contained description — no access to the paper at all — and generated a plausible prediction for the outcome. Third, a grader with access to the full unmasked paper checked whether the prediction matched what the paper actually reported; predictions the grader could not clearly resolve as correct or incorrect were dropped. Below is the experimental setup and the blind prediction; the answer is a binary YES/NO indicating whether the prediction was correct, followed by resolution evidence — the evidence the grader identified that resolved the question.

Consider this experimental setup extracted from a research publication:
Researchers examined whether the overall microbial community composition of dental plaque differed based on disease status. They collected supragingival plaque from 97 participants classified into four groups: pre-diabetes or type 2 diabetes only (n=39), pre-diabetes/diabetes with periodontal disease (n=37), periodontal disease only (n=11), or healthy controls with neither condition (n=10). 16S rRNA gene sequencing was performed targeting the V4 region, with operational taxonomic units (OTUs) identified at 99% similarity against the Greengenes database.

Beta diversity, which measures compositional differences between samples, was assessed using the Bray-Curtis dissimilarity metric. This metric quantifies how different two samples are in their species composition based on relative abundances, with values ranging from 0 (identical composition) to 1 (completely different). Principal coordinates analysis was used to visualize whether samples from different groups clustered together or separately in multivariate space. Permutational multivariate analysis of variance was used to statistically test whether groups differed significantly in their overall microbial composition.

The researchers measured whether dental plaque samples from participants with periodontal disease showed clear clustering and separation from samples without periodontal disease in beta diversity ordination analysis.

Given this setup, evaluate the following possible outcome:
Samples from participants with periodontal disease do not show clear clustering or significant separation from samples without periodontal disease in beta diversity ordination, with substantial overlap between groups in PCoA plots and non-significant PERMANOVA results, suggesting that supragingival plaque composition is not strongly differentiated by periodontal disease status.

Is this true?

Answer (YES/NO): YES